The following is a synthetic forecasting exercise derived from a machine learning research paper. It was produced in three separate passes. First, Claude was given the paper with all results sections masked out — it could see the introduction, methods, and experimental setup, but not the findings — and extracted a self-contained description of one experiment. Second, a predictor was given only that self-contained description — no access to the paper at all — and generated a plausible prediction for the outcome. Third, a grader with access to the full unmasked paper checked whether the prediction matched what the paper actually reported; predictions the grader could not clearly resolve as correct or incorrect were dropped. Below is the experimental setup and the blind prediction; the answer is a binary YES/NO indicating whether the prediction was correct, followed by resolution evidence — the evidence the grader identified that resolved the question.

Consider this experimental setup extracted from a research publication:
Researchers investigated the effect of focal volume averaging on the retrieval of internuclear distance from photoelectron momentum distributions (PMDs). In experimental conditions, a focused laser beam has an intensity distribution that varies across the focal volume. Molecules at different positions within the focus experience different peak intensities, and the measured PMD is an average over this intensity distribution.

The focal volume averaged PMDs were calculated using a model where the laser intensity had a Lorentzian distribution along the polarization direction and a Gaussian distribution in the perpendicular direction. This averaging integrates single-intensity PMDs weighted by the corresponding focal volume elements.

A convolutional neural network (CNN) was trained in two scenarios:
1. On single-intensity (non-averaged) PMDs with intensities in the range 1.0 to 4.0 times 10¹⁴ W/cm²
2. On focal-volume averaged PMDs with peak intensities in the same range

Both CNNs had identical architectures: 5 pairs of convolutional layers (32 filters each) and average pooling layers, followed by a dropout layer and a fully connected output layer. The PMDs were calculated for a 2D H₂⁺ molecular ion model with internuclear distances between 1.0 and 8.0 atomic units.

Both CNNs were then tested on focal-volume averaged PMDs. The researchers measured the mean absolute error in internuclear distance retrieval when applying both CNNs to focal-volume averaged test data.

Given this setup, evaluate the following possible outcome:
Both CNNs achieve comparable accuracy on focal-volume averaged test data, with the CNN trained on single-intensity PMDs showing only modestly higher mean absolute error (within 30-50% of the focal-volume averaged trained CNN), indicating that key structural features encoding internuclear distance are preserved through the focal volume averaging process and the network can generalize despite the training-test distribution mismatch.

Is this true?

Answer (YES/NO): NO